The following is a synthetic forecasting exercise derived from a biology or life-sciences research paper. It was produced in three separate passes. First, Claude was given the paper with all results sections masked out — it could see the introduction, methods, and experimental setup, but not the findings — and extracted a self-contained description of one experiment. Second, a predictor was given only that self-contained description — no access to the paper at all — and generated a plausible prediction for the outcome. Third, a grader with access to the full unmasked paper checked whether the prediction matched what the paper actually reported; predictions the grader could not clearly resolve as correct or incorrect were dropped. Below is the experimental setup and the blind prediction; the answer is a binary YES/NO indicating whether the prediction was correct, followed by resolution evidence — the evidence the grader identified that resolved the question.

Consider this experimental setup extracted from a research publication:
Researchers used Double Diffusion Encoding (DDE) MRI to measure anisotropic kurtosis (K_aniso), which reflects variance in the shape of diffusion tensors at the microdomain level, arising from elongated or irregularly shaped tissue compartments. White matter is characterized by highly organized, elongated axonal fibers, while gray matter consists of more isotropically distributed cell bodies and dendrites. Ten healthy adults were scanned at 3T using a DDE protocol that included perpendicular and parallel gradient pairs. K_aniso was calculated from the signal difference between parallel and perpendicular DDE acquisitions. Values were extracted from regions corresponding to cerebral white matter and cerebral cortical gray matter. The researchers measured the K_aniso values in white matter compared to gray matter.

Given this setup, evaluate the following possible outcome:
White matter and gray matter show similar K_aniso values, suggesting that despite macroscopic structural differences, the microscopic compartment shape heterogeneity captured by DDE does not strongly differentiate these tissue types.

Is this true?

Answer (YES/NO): NO